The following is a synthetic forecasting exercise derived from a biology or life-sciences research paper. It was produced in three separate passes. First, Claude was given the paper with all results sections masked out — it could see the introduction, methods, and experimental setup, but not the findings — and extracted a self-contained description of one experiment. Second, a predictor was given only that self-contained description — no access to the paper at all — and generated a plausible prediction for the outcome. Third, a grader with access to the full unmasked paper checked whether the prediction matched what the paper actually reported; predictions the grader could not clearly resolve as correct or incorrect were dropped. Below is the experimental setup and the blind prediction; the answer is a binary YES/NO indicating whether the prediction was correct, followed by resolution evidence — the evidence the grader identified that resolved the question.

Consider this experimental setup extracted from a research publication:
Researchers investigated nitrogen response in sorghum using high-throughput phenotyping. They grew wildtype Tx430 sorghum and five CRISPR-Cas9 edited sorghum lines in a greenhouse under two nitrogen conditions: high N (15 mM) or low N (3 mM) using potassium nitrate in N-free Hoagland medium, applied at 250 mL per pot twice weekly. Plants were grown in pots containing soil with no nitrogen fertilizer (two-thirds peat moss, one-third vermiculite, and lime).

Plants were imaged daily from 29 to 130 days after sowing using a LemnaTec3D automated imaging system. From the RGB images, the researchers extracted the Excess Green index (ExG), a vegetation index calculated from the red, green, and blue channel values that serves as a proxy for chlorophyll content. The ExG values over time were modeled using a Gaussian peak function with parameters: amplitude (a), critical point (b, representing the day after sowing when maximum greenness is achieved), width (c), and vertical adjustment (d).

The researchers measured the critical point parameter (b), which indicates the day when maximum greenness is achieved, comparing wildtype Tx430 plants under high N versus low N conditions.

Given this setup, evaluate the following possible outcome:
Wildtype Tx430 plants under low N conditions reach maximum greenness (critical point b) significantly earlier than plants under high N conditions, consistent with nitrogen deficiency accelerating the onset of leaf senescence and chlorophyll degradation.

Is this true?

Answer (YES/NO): NO